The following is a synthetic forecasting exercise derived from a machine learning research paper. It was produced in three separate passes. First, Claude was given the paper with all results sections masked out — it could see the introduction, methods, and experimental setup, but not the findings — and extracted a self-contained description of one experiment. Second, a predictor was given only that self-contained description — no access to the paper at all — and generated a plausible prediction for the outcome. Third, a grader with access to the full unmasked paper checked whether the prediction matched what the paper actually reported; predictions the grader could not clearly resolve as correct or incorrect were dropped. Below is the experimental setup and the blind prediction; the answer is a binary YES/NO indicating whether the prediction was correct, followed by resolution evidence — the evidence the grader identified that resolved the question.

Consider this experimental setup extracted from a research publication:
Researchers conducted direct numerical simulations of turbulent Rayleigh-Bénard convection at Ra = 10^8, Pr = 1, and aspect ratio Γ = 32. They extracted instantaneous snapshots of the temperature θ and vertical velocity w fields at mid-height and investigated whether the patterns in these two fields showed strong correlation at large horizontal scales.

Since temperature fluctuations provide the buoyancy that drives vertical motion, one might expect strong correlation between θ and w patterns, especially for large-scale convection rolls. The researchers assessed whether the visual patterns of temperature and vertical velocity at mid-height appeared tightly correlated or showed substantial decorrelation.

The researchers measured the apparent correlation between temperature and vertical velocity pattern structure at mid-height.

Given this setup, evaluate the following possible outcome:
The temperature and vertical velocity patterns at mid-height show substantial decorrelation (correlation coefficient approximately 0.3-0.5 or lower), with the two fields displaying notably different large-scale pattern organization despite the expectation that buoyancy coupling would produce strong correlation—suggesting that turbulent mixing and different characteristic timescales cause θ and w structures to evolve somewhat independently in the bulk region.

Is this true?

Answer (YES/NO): NO